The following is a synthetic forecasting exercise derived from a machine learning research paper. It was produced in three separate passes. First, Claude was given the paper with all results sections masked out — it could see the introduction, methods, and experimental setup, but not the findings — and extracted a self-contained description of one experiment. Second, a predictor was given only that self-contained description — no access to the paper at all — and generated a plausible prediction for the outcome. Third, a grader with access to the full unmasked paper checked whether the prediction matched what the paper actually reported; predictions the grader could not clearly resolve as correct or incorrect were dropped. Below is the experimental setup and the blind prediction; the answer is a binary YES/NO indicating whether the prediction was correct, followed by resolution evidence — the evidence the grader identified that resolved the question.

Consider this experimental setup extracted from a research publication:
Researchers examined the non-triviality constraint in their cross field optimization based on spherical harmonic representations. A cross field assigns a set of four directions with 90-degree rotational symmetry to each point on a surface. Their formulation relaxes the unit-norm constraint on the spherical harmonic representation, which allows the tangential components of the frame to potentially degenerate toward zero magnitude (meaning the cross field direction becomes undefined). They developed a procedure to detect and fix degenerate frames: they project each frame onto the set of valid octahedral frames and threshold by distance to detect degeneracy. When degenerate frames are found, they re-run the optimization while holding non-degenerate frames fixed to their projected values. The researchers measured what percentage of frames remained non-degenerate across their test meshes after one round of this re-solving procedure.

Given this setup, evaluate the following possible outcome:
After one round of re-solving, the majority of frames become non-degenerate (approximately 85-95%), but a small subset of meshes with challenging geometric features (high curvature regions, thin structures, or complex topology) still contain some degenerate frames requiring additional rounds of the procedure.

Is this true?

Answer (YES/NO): NO